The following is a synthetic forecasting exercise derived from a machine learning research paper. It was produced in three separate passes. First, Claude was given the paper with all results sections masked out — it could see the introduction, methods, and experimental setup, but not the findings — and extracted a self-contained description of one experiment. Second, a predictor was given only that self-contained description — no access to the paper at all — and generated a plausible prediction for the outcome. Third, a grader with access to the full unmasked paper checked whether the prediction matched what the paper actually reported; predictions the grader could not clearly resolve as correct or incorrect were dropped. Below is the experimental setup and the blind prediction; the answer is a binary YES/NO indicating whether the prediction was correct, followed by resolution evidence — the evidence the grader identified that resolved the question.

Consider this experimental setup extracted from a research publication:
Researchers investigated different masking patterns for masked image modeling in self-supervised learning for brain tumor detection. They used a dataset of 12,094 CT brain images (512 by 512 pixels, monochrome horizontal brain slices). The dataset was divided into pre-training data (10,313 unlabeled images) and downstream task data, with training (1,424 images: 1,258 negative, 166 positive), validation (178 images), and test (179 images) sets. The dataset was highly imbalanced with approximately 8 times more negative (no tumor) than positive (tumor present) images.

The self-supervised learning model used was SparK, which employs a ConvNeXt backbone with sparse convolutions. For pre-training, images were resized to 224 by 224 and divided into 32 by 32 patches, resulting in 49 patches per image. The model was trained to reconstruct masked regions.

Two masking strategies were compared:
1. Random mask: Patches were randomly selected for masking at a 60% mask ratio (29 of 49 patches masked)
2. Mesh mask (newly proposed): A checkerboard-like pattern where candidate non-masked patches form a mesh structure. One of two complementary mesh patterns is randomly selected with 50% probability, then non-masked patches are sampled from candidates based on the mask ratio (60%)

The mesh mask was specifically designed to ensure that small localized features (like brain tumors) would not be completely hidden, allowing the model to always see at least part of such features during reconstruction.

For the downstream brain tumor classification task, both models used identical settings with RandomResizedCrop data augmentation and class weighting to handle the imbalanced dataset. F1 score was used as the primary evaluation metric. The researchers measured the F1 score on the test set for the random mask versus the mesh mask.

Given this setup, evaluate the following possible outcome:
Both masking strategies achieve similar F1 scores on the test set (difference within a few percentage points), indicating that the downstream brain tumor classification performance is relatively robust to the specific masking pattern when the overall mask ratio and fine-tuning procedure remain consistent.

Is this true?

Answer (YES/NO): YES